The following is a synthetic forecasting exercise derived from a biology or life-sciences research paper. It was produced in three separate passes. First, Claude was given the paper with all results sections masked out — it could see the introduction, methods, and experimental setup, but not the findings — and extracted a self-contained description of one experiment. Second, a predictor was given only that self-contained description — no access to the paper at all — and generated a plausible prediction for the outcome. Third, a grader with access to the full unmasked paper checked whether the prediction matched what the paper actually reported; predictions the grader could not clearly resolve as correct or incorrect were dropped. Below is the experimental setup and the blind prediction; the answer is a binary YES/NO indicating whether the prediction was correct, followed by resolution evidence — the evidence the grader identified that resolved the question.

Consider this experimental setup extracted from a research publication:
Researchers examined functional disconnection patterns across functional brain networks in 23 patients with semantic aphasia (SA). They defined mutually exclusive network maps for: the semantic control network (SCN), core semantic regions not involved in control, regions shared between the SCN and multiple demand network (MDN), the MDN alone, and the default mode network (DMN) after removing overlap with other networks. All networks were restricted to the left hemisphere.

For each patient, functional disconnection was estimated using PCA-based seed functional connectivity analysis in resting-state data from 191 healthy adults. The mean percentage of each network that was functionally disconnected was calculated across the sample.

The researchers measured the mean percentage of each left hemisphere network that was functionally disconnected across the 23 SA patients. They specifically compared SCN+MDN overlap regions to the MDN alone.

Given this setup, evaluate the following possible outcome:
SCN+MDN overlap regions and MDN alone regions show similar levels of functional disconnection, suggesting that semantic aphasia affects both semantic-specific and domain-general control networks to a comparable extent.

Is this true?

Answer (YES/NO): NO